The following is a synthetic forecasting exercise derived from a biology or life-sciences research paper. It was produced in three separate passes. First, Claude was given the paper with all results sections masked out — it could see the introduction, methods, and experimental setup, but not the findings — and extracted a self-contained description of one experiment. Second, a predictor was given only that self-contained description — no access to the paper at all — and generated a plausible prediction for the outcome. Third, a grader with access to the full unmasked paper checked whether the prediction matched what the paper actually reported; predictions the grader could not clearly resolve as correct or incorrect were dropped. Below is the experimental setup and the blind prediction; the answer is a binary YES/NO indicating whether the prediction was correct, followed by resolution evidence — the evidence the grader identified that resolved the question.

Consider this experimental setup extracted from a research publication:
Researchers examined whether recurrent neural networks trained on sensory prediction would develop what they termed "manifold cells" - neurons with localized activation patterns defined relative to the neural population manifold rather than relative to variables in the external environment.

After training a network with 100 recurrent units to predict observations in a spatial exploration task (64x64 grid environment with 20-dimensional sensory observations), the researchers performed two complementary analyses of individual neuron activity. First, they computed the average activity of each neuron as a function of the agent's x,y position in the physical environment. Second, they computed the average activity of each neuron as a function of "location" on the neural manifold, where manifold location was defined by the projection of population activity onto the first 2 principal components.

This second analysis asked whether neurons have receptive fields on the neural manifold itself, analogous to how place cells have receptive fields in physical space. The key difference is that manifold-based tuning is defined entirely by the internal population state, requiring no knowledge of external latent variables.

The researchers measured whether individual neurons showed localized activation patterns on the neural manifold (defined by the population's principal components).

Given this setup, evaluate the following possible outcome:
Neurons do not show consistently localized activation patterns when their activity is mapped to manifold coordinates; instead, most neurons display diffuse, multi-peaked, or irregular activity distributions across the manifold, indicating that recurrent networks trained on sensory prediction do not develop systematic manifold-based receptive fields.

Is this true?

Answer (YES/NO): NO